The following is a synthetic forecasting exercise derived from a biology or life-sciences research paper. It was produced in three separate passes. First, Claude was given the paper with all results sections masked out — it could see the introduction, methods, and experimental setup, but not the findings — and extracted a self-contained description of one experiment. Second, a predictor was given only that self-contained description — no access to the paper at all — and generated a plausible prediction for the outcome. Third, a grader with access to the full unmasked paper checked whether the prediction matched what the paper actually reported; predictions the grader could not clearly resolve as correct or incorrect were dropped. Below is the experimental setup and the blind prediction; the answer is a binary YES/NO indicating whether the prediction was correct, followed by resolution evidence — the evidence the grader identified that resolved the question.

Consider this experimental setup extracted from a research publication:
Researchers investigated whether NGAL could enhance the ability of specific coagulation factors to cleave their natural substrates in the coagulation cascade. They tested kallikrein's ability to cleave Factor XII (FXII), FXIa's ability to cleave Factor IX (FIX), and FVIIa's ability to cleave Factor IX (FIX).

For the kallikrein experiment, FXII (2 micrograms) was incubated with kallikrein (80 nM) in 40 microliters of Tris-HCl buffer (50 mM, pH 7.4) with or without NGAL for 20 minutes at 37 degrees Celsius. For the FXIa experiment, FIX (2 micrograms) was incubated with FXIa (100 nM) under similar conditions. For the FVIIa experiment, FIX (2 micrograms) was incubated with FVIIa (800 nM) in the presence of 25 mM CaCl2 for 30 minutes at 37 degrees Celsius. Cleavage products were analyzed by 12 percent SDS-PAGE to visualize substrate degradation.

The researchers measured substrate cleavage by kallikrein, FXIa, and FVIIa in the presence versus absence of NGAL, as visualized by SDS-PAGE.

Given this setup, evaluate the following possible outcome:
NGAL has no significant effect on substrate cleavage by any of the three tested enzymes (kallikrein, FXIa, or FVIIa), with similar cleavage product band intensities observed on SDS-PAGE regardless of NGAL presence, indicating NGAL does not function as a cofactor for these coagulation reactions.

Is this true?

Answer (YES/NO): NO